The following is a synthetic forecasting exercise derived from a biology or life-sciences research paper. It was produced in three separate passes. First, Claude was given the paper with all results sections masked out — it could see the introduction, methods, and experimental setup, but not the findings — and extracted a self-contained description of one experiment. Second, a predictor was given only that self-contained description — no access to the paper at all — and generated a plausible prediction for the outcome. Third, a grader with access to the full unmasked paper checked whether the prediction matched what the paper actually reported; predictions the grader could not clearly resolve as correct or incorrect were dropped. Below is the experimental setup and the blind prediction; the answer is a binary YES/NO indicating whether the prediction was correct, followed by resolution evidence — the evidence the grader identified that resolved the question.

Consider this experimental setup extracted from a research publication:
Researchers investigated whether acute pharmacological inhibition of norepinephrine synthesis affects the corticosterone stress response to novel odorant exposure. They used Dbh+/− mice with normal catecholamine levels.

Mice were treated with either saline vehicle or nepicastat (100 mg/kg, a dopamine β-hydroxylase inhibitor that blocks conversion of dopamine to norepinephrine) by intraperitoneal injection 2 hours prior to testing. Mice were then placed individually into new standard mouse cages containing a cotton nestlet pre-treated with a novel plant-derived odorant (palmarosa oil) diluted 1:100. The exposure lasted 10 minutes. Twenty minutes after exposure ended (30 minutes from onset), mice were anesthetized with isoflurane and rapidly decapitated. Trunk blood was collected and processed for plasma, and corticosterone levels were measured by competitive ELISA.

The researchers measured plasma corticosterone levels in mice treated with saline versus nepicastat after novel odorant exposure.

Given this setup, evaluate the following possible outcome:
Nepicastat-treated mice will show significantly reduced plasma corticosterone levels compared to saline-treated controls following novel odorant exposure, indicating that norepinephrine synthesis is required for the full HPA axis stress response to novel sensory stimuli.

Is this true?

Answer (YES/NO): NO